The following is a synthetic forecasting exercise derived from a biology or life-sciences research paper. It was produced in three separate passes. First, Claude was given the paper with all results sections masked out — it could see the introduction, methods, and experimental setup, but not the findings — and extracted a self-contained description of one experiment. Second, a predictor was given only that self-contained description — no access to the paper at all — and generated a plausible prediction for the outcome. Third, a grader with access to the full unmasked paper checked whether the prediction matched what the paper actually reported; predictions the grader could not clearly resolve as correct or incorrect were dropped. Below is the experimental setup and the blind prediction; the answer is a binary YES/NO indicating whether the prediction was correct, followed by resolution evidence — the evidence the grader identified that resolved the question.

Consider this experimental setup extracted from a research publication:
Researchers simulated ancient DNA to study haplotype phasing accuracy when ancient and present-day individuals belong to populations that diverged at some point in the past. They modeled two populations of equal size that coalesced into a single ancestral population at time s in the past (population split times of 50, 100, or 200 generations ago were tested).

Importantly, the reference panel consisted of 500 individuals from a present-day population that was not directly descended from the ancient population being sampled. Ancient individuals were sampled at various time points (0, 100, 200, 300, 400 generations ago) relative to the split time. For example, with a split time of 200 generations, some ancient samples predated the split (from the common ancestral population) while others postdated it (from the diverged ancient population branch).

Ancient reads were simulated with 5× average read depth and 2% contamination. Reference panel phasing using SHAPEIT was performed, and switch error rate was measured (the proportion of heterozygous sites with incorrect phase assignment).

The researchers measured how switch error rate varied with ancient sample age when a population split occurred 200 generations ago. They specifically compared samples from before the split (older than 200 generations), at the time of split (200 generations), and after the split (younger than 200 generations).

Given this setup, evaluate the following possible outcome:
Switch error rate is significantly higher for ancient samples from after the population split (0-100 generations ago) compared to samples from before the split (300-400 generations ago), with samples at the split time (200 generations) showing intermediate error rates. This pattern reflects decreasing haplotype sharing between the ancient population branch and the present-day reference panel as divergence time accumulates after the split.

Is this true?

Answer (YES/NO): NO